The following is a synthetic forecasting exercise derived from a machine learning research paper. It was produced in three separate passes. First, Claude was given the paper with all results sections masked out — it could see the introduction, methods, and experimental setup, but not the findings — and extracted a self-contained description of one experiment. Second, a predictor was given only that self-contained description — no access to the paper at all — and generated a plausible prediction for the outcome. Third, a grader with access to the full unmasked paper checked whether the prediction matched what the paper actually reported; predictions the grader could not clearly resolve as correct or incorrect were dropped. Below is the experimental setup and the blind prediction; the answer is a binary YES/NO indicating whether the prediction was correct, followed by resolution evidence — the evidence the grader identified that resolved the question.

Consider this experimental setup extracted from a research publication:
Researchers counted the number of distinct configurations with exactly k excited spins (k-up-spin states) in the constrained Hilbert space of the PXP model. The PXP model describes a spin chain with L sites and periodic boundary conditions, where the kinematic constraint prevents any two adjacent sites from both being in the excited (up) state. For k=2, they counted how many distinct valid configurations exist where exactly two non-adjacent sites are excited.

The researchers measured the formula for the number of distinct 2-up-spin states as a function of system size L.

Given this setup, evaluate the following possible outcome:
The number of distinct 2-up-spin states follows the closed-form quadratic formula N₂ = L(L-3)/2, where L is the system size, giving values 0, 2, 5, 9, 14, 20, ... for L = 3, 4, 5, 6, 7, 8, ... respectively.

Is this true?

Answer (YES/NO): YES